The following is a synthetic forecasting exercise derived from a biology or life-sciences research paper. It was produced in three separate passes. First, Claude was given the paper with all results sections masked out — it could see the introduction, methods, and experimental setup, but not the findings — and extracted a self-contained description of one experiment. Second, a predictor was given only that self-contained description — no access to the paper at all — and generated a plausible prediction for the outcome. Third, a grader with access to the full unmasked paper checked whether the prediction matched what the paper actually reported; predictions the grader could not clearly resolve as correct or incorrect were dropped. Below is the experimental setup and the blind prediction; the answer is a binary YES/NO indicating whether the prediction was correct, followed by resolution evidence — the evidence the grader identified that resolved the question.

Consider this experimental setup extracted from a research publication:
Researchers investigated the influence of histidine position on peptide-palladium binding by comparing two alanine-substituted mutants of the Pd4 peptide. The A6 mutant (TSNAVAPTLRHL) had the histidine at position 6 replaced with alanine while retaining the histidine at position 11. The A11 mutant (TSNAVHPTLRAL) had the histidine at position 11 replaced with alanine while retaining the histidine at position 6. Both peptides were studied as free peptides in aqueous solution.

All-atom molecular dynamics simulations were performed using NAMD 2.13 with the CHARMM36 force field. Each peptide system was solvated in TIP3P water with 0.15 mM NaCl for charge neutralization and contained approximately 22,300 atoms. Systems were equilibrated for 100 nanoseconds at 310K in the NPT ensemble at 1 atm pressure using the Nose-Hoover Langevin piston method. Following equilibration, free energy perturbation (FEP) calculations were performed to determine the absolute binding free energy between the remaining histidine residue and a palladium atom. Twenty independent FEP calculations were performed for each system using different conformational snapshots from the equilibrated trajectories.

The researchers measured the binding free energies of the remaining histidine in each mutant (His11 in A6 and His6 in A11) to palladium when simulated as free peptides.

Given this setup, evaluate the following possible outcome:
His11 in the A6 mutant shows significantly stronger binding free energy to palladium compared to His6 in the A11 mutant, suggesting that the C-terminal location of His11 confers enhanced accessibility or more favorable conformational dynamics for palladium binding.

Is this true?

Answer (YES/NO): YES